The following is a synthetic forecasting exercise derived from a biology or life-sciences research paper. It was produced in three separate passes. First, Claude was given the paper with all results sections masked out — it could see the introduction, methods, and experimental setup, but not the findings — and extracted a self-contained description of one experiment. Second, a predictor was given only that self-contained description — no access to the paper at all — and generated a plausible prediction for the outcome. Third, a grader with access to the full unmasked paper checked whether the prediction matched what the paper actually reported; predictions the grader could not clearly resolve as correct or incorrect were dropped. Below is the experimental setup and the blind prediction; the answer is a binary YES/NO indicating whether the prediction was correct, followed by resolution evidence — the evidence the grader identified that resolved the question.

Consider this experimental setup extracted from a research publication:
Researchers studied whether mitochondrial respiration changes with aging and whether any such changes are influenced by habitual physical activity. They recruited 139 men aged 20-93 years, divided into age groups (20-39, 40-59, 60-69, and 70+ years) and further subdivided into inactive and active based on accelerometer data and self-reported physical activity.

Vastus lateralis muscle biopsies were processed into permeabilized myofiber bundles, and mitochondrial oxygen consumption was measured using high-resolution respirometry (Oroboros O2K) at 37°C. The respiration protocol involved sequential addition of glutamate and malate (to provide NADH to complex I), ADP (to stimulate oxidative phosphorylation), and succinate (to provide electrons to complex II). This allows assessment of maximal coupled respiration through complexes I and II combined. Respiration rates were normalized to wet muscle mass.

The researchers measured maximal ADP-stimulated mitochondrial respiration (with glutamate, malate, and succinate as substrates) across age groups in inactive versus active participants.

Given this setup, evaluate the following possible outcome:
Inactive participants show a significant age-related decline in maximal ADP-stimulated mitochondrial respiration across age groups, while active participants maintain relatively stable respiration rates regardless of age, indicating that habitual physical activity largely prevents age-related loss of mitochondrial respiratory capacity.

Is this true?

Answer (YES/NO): NO